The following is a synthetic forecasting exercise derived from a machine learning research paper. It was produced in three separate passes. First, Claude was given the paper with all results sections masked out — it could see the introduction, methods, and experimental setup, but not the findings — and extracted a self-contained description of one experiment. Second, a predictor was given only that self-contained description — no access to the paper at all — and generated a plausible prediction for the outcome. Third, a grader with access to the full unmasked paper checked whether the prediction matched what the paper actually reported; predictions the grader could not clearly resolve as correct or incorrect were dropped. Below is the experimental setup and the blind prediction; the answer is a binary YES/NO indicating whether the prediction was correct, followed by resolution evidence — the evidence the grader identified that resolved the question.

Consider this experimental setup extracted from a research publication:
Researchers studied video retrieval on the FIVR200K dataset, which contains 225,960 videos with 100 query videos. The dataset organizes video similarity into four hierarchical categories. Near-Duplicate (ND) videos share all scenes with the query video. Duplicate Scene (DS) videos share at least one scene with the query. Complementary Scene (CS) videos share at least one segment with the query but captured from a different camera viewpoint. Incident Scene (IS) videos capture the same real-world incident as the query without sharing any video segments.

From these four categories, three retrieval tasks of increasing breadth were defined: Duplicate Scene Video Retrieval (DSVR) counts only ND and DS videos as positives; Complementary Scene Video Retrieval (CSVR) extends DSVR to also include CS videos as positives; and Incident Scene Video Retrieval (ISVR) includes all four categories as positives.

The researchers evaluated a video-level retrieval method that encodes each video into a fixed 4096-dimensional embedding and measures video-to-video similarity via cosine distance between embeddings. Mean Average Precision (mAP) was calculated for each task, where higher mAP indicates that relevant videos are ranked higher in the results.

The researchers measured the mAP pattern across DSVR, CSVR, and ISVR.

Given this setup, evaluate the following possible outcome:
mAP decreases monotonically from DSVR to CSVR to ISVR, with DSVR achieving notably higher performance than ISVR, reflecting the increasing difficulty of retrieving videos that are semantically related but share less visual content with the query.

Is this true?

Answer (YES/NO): YES